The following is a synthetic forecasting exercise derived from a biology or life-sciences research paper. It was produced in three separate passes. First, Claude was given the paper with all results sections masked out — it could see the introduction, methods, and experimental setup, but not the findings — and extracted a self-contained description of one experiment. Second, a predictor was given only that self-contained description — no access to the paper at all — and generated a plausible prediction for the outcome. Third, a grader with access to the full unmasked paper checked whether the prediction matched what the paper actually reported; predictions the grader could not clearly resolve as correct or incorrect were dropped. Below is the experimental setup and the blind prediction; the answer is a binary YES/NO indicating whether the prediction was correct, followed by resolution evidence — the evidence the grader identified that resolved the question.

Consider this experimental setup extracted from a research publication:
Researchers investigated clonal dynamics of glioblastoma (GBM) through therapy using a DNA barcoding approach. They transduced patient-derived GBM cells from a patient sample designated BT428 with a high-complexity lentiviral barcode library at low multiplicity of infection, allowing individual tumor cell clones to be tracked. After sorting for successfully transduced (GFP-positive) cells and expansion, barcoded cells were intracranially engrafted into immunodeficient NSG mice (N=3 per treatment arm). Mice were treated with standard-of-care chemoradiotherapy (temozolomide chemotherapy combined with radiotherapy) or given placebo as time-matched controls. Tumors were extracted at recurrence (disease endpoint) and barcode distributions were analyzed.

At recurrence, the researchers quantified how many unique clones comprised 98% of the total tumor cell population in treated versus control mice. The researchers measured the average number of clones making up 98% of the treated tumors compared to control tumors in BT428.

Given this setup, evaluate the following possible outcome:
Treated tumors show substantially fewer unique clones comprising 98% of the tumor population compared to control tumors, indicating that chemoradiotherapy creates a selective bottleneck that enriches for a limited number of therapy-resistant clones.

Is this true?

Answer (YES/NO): YES